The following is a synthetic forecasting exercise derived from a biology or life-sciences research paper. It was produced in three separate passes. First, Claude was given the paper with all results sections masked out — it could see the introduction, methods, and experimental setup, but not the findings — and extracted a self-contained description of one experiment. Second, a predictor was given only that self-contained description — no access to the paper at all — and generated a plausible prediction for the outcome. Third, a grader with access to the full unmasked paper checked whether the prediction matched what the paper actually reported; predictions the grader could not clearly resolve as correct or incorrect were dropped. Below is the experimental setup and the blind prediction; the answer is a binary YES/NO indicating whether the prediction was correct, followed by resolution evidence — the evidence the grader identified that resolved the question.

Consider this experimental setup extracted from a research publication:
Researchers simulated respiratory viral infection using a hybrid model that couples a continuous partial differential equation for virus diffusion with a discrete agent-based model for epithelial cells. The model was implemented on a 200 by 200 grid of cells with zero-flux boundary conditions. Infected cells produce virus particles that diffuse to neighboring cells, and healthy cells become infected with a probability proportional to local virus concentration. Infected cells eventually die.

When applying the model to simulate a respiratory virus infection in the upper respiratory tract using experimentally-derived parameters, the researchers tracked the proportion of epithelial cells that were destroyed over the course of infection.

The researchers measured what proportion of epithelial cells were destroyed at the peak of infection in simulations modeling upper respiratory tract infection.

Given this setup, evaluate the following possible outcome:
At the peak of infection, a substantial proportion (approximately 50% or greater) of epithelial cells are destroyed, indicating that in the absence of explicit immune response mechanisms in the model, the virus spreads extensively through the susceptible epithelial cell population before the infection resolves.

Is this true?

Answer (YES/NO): NO